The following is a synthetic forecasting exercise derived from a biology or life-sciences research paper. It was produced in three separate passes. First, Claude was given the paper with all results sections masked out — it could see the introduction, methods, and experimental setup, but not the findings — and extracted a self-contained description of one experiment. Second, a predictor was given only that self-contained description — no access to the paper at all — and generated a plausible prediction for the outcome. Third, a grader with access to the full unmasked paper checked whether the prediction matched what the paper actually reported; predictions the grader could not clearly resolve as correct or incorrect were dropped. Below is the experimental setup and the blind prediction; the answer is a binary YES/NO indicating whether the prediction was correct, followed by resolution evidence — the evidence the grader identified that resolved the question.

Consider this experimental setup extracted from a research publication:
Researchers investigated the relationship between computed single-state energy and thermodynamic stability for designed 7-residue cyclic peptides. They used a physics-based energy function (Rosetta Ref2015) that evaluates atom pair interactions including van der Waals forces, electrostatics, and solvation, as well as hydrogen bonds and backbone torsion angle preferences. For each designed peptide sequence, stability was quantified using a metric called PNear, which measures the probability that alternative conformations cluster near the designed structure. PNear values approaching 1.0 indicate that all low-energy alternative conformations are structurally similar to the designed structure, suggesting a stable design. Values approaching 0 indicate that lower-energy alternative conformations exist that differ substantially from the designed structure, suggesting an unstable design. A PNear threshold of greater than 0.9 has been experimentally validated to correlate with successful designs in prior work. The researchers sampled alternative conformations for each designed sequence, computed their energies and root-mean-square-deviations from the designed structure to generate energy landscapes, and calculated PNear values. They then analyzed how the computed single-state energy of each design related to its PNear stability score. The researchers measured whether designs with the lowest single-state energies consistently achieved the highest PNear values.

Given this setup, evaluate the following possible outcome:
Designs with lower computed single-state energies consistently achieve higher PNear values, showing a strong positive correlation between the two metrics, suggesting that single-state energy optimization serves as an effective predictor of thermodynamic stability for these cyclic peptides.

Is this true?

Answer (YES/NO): NO